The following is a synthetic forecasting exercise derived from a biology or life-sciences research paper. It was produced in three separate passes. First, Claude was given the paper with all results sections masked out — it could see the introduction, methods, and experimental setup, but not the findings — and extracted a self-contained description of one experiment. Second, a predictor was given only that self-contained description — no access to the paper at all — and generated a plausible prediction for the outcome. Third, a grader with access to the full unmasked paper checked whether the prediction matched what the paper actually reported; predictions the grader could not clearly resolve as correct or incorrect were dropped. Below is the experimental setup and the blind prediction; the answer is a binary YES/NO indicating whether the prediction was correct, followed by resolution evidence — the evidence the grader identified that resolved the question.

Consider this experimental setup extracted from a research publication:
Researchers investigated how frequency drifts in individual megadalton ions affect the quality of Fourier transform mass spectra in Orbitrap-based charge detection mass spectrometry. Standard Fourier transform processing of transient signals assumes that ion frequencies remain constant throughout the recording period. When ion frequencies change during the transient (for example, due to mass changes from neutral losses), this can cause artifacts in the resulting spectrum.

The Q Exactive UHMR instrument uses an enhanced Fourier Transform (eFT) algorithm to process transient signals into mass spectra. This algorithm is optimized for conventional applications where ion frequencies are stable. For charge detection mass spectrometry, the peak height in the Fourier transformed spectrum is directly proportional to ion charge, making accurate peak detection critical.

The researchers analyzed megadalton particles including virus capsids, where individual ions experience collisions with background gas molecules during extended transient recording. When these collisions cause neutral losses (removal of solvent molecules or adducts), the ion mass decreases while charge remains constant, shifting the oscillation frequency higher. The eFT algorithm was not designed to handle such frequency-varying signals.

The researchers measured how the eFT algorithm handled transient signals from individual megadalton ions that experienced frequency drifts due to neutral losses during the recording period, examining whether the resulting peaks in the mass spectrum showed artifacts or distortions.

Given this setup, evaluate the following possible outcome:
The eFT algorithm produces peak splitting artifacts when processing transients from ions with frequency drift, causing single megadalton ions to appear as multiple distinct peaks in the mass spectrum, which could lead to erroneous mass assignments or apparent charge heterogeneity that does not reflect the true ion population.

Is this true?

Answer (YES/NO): YES